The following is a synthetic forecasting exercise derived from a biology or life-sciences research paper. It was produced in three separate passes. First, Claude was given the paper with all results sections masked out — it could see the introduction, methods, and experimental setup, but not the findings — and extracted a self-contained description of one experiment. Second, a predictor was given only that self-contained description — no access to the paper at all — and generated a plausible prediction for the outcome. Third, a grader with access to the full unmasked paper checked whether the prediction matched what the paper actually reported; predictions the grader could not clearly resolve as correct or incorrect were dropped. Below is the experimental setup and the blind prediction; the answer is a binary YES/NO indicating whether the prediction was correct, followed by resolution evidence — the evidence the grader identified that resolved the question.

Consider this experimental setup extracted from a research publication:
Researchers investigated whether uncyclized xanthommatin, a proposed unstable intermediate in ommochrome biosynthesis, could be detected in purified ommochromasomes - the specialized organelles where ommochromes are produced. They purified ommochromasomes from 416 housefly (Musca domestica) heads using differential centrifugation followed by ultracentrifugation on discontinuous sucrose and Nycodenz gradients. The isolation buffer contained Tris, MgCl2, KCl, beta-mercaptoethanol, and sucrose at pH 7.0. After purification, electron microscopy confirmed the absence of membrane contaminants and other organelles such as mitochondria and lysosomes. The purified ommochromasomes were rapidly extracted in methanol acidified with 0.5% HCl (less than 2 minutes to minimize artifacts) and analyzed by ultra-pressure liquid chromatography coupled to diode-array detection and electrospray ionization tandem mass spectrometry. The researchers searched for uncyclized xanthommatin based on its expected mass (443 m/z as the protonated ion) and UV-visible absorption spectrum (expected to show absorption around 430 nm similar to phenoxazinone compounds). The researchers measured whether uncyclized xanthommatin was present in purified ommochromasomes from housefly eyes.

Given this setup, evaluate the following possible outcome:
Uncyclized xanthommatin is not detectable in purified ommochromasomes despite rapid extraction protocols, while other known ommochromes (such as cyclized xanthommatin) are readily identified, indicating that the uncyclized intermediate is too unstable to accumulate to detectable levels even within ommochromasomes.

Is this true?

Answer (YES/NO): NO